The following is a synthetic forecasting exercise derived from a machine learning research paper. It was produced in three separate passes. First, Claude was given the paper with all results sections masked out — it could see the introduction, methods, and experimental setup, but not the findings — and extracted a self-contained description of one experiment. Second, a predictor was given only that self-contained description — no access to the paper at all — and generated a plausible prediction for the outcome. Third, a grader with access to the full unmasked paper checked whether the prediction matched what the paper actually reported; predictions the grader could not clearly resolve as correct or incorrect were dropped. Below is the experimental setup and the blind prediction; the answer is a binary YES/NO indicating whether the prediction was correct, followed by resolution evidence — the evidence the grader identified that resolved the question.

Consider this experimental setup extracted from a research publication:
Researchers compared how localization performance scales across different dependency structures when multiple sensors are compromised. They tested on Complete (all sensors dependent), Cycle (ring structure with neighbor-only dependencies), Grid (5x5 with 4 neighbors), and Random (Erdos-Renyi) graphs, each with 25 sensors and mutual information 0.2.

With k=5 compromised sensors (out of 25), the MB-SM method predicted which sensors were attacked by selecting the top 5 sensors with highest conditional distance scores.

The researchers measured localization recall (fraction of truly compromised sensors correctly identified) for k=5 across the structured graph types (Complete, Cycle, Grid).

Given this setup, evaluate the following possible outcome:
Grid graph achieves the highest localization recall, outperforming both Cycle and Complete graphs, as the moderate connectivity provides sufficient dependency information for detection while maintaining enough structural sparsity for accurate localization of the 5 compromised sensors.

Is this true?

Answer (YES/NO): NO